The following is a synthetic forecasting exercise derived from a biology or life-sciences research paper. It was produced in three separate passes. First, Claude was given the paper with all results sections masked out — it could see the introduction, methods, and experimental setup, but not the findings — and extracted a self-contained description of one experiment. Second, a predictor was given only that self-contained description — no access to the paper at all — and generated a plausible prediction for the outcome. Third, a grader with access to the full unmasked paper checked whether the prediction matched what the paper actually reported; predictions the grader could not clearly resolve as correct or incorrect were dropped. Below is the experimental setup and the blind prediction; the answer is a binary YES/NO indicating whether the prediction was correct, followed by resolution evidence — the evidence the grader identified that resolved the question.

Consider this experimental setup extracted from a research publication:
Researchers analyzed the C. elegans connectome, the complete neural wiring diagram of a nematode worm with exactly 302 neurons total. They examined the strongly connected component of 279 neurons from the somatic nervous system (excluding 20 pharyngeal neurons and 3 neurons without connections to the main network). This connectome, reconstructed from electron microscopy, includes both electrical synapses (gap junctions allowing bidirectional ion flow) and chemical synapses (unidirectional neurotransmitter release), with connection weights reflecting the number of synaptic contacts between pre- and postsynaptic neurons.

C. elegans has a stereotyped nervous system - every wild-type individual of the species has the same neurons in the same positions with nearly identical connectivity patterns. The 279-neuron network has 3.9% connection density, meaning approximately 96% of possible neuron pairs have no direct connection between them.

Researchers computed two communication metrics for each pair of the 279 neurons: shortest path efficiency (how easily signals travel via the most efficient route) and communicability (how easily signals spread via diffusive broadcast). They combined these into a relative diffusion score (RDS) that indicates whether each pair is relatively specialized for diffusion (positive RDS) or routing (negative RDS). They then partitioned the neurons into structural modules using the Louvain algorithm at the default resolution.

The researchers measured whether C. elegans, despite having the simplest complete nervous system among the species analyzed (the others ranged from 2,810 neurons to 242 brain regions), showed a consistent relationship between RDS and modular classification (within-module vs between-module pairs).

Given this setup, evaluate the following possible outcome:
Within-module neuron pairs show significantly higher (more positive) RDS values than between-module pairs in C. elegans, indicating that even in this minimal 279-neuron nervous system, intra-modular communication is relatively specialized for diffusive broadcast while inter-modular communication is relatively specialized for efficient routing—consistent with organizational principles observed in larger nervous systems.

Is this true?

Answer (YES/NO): YES